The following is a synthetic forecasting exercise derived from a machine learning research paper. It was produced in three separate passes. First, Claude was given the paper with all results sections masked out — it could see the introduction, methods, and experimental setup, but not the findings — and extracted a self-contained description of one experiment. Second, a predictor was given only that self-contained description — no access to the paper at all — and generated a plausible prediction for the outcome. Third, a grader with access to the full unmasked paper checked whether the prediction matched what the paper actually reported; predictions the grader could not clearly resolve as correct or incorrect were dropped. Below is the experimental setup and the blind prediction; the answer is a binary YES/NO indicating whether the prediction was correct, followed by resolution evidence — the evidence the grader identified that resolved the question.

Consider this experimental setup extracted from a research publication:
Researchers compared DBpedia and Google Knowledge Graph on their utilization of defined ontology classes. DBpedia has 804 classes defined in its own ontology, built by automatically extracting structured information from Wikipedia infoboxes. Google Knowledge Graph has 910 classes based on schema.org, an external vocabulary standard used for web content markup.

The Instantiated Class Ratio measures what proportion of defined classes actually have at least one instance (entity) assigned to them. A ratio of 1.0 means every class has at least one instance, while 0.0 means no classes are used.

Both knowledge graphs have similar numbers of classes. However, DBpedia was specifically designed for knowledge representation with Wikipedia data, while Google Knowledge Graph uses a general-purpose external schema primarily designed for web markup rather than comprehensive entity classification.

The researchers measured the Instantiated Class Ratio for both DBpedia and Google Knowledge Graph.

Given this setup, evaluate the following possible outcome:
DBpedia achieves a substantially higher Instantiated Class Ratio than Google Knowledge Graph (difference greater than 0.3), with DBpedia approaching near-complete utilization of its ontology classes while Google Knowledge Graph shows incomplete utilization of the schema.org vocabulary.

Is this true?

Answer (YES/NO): NO